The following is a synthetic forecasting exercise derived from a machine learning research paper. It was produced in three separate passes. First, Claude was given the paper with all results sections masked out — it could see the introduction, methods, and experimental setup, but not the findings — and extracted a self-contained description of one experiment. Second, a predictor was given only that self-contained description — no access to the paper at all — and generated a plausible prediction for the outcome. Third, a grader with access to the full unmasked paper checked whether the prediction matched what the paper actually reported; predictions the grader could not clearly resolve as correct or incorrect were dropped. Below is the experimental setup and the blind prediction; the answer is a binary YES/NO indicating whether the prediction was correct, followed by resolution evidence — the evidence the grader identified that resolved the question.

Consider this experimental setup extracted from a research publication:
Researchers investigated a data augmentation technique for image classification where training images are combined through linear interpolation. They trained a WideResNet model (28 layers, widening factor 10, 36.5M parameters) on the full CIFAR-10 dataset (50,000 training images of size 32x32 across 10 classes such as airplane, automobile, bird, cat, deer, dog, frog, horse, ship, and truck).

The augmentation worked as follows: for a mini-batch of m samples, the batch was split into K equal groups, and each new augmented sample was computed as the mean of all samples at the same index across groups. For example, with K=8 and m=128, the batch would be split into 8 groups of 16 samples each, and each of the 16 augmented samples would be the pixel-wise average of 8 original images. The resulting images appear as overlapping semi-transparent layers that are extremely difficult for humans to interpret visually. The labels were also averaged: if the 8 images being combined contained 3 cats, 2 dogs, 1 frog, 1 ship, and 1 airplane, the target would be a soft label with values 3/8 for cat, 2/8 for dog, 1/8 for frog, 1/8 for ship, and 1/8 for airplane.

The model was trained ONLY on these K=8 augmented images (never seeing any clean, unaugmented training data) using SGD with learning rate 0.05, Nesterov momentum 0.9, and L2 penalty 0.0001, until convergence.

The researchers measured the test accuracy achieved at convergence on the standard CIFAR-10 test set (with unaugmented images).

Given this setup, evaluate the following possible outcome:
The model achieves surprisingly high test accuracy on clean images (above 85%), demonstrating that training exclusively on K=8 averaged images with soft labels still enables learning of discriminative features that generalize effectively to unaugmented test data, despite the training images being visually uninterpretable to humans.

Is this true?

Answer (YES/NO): NO